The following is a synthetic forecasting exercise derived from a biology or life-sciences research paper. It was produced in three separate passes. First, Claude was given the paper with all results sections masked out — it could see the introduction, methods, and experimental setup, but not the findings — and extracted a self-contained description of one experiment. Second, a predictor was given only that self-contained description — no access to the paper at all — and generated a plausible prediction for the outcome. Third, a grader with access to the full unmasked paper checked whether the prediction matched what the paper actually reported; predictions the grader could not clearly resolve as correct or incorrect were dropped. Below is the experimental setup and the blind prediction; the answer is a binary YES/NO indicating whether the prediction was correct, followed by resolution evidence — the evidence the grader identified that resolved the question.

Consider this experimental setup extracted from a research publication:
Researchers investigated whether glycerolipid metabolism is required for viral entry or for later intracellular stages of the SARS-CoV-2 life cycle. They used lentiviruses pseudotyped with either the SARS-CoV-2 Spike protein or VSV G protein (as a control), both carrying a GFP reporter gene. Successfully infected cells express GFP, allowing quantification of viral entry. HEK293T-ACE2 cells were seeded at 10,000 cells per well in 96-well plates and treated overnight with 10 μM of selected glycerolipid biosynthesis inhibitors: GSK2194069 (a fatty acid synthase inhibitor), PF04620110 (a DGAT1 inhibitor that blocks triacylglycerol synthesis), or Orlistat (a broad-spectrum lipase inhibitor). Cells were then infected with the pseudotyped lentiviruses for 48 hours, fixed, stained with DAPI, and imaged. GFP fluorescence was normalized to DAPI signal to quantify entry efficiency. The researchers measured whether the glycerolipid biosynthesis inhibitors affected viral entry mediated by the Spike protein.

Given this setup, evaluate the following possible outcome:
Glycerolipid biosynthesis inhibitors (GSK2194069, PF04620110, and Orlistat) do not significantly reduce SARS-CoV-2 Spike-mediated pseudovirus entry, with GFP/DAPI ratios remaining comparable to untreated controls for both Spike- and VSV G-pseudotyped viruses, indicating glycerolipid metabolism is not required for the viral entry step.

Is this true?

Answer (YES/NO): YES